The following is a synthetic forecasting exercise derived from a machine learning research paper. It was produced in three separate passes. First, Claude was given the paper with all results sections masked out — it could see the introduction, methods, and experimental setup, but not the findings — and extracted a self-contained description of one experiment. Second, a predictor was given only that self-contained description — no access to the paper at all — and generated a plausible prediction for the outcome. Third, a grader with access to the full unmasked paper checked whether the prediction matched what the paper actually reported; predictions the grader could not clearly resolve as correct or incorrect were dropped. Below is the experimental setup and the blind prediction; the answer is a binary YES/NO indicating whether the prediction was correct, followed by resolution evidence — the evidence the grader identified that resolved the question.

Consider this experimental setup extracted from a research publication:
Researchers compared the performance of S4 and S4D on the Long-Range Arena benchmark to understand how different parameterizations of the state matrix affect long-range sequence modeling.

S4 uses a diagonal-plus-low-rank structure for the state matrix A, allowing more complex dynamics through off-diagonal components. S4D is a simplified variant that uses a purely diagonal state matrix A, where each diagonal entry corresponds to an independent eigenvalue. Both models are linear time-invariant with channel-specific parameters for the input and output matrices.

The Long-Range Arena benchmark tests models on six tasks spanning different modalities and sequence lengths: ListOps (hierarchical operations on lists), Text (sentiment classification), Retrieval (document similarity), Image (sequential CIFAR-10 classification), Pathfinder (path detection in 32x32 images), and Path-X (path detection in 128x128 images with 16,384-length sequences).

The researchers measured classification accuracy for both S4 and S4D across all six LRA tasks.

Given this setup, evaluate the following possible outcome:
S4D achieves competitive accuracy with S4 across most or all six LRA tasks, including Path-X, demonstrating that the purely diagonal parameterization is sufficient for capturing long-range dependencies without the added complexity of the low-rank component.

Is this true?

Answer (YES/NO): NO